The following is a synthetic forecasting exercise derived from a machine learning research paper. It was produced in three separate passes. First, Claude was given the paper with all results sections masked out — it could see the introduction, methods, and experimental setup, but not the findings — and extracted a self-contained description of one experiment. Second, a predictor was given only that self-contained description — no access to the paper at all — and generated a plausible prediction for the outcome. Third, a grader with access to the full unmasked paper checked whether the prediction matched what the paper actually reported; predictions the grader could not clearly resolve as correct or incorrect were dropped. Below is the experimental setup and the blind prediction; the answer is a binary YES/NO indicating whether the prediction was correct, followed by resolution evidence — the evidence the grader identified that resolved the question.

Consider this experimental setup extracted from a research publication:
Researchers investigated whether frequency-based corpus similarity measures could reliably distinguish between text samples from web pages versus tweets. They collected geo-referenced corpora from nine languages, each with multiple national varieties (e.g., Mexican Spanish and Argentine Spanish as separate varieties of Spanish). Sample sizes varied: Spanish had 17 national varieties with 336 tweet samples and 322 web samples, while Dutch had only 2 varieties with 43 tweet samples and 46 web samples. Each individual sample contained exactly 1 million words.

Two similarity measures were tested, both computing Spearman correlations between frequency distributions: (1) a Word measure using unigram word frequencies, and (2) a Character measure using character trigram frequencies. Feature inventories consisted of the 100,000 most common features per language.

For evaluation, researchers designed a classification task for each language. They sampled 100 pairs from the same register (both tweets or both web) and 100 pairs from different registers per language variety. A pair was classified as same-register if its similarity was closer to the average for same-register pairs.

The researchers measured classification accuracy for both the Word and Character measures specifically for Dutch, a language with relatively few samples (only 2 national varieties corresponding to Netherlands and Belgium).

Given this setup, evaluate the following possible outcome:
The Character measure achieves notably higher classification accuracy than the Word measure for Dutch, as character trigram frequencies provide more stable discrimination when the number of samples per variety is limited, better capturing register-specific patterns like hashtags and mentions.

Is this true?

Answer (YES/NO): YES